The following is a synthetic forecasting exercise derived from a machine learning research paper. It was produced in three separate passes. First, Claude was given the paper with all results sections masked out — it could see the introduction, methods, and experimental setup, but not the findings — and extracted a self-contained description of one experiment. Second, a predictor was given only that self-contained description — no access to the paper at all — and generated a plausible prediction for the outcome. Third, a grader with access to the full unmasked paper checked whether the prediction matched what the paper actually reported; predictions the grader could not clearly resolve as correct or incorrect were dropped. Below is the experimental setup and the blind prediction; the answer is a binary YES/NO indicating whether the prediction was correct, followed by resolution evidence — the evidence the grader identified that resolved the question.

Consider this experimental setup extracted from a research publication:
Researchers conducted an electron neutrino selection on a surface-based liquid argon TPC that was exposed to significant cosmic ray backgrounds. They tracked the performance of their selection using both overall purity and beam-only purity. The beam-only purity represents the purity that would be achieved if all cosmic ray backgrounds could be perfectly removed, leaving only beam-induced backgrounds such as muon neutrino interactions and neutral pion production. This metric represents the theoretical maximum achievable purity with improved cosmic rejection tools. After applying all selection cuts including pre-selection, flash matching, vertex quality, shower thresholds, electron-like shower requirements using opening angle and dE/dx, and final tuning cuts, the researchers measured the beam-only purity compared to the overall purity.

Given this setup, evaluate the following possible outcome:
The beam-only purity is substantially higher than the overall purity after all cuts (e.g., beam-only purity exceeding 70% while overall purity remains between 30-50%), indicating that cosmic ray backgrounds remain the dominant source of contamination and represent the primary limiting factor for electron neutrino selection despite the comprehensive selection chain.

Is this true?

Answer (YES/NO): NO